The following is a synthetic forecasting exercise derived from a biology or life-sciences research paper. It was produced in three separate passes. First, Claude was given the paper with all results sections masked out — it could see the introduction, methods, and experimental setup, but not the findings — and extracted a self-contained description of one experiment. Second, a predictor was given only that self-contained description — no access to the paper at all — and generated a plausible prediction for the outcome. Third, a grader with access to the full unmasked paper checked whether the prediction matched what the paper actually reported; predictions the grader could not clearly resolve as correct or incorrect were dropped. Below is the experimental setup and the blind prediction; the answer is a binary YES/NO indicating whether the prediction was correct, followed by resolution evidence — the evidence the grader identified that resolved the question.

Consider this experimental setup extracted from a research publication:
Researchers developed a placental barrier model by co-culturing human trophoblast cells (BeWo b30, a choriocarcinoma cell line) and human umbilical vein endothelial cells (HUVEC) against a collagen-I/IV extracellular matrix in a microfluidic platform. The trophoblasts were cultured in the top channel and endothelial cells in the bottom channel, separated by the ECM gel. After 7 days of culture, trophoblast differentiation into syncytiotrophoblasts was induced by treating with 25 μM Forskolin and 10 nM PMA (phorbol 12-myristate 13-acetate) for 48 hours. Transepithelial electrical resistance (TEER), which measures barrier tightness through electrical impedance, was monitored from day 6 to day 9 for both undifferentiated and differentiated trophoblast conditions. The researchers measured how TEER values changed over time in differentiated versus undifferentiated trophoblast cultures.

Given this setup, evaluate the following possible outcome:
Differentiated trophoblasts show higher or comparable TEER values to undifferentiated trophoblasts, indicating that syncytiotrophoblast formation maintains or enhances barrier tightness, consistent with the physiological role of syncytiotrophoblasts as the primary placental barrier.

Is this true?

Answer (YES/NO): NO